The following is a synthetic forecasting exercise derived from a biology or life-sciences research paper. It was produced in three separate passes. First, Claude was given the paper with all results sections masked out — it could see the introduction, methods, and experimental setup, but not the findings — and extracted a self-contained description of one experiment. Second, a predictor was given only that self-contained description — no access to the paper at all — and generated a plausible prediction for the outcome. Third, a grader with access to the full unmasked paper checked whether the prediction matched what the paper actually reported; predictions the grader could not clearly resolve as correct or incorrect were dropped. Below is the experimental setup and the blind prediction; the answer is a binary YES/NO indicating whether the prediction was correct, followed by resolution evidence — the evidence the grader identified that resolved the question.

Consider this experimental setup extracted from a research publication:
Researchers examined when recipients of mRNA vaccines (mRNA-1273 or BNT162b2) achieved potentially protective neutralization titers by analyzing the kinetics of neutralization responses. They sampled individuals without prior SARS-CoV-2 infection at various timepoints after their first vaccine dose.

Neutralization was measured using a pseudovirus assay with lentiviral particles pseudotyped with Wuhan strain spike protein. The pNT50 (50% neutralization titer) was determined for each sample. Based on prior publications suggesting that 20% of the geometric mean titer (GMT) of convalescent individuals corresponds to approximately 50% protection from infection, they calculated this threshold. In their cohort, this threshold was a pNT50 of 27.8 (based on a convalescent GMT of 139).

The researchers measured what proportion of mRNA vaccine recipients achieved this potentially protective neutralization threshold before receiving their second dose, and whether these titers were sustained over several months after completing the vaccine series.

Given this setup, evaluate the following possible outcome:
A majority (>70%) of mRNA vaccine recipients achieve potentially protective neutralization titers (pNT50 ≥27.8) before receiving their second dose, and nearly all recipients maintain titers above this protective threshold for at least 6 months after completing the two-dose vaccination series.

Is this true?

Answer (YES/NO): NO